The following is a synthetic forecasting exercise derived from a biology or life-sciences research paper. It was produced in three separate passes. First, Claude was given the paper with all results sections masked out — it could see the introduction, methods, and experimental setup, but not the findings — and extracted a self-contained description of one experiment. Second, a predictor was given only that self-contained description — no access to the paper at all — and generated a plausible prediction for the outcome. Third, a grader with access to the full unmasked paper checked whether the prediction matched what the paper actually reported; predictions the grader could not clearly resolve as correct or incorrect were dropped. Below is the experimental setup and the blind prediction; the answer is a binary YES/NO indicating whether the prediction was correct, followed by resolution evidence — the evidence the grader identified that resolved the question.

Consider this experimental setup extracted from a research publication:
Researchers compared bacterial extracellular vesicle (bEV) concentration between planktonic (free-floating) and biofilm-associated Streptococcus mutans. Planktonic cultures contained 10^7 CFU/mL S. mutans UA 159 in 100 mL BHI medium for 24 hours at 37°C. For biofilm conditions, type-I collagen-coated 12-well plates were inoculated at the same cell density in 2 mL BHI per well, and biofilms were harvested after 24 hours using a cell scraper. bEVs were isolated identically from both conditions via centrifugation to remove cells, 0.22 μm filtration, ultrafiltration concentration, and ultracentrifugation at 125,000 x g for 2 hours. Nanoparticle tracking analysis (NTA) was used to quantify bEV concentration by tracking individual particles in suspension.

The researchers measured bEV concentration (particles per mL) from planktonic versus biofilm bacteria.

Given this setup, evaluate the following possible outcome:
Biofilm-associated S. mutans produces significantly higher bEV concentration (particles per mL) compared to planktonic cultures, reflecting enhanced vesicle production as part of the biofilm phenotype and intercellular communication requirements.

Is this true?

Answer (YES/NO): NO